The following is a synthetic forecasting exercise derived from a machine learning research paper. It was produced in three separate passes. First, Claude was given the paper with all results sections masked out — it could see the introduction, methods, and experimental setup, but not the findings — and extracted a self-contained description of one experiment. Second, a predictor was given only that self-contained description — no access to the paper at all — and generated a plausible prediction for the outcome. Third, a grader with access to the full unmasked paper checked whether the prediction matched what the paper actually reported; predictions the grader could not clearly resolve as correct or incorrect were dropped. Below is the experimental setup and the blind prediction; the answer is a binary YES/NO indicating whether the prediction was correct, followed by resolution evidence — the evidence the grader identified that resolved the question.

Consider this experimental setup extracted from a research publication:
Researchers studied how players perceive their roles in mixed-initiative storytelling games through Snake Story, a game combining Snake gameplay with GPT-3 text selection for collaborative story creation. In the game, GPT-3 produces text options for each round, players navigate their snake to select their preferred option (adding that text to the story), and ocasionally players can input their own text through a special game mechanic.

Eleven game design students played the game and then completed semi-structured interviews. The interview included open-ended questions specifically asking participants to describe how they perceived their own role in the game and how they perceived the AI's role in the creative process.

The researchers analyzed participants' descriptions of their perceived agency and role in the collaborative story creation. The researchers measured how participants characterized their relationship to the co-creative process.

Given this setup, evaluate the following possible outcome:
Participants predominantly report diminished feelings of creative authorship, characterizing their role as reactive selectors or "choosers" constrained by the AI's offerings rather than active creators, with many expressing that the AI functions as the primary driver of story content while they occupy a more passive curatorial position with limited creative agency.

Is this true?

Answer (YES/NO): NO